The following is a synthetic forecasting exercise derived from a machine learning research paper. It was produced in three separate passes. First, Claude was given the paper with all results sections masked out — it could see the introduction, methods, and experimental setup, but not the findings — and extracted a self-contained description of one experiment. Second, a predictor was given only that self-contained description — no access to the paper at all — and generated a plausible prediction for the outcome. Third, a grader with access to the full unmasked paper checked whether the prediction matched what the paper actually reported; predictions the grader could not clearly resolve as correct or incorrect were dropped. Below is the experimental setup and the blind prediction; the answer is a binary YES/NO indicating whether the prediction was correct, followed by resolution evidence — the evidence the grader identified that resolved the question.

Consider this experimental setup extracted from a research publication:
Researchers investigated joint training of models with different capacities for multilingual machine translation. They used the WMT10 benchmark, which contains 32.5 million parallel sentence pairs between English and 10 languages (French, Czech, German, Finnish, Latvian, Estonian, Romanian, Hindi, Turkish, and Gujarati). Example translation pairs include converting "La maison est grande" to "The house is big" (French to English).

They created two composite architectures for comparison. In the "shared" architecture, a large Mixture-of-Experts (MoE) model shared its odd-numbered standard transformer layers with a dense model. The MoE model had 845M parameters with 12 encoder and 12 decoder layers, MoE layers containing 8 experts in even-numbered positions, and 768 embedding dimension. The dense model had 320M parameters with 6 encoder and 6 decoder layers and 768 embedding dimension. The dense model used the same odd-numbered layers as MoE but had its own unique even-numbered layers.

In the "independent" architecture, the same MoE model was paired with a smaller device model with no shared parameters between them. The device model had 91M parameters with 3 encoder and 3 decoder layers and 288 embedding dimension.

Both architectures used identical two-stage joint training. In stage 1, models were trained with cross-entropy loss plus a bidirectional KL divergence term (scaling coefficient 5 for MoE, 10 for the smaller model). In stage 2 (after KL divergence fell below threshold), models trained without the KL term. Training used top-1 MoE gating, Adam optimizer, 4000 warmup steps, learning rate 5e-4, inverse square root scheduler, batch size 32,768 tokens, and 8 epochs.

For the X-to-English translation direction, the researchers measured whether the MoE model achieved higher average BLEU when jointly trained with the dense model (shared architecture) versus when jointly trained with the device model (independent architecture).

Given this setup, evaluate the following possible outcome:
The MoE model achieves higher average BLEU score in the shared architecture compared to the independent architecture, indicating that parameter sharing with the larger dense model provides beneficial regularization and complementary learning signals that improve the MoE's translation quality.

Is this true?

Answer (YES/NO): YES